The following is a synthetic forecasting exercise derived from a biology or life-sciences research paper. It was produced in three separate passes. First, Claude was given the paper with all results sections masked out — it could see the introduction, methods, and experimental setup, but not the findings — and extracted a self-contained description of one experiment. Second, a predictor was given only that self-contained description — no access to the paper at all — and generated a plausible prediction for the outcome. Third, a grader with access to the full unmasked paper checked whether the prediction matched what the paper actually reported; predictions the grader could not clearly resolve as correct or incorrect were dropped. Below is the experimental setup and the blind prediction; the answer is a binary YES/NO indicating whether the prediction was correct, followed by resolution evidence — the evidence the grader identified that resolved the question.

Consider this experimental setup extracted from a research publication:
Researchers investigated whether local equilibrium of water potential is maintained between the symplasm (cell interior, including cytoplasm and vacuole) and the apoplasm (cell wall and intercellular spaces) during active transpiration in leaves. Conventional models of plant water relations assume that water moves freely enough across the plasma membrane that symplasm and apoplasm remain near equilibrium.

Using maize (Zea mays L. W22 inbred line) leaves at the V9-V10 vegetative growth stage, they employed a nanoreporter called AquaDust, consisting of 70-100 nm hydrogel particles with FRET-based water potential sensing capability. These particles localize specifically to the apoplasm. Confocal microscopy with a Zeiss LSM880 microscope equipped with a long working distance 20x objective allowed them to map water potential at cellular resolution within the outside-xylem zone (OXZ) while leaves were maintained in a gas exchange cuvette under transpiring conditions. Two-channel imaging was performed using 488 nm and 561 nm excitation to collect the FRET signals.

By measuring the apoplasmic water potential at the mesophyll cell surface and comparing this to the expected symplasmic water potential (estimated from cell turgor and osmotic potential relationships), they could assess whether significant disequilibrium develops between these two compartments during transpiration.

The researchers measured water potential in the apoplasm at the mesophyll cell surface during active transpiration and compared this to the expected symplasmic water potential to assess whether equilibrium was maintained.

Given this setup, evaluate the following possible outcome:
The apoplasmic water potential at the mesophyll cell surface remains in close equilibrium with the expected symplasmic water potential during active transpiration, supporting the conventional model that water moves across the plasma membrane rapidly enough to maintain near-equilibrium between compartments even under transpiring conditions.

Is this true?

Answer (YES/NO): NO